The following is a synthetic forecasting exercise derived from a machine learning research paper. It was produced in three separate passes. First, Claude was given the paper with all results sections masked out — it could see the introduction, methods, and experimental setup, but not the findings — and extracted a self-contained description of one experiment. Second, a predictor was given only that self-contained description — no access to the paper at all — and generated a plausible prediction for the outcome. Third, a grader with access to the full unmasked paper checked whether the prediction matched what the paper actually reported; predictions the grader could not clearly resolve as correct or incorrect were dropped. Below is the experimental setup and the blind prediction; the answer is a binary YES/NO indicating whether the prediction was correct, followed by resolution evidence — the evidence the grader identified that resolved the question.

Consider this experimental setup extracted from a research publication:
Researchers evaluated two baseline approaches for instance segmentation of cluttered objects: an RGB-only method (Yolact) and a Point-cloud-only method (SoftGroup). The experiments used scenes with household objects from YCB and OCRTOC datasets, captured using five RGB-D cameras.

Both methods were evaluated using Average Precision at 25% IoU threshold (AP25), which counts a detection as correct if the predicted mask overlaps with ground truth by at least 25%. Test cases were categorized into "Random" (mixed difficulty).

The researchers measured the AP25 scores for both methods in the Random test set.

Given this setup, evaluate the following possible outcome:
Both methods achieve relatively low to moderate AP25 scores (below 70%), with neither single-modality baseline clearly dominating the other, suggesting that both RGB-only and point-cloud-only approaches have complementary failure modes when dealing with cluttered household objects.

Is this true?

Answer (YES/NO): YES